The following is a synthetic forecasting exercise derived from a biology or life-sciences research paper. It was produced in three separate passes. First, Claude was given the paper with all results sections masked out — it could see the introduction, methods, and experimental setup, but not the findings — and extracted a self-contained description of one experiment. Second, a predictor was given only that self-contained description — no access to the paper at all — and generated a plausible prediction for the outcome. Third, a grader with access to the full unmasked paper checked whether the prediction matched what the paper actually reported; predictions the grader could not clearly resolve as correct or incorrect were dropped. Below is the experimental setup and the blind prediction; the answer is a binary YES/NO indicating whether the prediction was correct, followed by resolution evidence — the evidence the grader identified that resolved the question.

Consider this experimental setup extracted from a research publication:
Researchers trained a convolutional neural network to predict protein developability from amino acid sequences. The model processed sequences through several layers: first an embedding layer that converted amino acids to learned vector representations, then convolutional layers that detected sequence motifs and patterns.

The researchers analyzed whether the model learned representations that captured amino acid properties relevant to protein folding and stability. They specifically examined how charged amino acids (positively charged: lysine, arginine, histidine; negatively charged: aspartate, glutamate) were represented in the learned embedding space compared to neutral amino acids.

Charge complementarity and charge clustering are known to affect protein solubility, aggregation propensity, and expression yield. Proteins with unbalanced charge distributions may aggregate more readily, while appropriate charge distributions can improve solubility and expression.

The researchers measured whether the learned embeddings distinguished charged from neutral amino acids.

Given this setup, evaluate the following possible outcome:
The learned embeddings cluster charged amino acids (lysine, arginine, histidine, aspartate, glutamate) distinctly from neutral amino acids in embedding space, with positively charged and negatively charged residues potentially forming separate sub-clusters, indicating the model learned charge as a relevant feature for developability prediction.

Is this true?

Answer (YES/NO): NO